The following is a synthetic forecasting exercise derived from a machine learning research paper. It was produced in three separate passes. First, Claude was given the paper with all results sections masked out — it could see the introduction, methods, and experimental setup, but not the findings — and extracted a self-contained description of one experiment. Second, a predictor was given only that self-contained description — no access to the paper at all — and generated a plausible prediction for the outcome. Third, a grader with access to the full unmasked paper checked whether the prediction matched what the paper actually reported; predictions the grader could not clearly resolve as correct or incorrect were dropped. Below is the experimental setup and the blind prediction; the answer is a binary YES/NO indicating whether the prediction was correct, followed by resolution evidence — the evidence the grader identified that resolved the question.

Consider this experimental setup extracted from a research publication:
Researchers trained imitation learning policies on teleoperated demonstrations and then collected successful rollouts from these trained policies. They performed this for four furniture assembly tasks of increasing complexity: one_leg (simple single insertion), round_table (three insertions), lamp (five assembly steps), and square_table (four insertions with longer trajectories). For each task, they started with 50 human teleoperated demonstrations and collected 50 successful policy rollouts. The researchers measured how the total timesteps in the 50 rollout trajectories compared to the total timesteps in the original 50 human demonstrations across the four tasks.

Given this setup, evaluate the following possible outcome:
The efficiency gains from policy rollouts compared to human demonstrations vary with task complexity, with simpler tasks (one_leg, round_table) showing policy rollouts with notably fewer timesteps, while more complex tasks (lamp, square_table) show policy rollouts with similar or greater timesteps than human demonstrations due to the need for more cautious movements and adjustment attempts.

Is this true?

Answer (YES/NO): NO